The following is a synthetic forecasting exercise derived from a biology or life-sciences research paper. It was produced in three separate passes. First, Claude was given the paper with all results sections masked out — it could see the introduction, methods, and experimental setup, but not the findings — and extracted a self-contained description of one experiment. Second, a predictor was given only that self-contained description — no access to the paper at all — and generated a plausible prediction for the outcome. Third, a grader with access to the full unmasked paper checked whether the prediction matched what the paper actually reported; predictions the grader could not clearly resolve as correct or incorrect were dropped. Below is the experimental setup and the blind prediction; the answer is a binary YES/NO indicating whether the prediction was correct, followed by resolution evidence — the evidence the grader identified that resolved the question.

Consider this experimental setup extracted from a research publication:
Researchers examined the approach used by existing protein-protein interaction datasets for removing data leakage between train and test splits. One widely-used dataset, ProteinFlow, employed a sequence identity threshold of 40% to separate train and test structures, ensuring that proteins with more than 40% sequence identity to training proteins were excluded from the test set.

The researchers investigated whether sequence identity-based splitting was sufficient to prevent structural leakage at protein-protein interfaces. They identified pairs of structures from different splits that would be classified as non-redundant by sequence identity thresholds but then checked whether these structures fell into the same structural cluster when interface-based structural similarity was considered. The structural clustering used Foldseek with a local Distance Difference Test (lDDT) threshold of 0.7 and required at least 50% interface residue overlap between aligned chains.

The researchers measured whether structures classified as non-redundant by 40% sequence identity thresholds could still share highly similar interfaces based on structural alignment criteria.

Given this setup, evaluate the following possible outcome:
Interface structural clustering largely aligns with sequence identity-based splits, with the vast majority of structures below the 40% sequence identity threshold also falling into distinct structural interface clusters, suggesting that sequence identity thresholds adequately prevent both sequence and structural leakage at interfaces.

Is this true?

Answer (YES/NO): NO